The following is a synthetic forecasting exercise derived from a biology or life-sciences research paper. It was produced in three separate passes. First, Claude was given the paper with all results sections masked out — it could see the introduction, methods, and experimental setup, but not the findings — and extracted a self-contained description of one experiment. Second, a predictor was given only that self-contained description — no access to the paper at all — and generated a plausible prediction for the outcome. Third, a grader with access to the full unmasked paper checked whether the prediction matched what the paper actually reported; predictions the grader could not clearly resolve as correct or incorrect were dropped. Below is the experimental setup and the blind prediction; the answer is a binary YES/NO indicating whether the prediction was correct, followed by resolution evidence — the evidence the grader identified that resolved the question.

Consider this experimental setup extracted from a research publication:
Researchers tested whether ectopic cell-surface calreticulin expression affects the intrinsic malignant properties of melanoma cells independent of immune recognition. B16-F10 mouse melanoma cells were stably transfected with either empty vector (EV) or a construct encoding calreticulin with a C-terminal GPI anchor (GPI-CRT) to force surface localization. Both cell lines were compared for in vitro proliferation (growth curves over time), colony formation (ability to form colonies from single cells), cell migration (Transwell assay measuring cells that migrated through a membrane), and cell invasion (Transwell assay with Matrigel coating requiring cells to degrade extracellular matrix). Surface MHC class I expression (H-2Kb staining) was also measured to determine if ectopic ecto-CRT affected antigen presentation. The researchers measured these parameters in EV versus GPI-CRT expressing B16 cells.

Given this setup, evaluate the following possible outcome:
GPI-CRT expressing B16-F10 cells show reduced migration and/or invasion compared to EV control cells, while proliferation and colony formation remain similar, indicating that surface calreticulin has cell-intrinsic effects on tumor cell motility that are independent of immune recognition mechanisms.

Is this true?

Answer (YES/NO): NO